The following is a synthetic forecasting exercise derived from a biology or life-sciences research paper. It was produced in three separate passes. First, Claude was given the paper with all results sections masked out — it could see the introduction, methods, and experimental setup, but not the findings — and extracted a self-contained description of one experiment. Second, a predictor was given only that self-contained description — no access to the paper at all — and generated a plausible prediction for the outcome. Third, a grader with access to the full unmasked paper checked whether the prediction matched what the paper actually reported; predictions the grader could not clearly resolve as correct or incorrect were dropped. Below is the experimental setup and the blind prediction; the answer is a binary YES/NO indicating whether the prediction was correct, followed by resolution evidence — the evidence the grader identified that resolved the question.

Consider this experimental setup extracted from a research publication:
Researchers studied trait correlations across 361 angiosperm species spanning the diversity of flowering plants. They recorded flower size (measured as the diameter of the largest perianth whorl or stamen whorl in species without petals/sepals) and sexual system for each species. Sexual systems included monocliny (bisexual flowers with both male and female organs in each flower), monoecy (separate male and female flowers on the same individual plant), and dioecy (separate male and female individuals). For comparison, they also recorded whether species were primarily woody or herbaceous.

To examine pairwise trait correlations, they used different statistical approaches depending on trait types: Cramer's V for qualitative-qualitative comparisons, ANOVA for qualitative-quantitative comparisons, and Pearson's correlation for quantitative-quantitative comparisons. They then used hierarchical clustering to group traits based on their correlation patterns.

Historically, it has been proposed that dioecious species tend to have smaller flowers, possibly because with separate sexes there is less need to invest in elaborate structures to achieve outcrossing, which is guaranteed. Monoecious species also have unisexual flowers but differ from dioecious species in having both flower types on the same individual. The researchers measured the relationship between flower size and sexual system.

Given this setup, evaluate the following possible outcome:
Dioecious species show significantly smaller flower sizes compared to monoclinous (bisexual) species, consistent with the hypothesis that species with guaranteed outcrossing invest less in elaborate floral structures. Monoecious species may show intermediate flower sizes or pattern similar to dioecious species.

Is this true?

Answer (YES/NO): YES